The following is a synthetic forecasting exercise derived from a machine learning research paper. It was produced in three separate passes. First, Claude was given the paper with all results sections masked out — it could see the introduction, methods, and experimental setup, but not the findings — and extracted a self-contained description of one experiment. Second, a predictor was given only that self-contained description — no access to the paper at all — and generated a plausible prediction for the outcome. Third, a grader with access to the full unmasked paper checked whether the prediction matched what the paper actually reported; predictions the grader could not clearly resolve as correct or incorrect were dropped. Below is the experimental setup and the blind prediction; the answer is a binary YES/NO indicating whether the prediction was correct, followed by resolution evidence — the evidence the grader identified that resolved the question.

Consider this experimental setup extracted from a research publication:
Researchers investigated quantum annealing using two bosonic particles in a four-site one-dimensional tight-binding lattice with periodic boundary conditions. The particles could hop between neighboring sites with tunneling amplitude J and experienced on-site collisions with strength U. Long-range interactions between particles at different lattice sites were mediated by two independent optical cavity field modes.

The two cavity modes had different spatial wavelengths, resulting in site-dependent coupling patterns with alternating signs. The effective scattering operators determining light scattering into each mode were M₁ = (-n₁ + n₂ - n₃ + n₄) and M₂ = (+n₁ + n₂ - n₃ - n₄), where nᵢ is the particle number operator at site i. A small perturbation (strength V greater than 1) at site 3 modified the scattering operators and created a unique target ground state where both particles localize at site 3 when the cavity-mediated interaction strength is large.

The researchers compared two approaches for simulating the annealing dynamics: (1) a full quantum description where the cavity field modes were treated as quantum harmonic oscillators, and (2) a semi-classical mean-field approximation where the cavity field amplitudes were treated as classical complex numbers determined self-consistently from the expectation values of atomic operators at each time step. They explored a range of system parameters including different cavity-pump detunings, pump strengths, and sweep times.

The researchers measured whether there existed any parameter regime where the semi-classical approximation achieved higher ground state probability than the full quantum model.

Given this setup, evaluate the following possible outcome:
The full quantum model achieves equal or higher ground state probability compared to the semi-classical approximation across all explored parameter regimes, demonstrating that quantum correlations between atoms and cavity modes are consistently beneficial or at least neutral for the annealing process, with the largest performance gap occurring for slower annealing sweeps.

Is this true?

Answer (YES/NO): NO